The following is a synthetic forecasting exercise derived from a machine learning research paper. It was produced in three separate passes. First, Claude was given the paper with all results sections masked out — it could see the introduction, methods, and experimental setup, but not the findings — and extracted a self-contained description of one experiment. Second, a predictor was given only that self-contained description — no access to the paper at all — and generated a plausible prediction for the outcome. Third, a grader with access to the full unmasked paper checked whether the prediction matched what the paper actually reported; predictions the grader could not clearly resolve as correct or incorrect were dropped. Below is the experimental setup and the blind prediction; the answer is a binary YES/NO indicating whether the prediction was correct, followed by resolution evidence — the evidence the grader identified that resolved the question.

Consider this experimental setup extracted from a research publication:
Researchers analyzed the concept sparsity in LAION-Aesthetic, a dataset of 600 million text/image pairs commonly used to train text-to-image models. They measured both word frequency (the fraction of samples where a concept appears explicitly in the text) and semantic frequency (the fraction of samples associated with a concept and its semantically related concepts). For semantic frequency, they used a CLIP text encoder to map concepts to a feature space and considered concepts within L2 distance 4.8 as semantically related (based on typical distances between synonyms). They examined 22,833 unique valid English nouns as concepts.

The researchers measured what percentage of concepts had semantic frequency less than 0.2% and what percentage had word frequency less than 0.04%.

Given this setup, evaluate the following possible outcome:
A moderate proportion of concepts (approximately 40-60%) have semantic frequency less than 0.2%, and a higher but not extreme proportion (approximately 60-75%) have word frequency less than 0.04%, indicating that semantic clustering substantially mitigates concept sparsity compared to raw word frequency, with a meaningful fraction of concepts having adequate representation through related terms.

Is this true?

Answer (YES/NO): NO